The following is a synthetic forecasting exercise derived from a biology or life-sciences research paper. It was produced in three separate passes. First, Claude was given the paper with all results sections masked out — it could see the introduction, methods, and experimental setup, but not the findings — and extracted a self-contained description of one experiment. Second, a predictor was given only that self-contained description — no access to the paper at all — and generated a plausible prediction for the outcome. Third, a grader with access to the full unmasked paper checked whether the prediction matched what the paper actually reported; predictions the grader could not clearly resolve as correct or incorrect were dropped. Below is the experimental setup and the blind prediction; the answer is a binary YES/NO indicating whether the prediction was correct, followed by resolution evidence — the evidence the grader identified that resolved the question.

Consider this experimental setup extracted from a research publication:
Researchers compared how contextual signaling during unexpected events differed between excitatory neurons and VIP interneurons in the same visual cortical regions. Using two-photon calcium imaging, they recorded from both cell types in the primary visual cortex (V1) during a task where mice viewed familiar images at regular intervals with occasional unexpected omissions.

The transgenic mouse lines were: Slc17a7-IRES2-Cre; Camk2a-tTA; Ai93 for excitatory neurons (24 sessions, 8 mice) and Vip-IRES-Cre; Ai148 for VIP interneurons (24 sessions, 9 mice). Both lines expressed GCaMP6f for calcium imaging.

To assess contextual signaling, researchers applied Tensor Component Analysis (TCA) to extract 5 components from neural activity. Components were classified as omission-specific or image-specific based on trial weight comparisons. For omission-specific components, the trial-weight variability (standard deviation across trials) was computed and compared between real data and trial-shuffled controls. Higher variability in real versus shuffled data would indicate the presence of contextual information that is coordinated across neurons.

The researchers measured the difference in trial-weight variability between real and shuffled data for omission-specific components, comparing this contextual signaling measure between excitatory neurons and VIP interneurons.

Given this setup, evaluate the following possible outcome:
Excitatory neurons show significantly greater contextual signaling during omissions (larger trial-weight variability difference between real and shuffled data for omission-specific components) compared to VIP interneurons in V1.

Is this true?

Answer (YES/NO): NO